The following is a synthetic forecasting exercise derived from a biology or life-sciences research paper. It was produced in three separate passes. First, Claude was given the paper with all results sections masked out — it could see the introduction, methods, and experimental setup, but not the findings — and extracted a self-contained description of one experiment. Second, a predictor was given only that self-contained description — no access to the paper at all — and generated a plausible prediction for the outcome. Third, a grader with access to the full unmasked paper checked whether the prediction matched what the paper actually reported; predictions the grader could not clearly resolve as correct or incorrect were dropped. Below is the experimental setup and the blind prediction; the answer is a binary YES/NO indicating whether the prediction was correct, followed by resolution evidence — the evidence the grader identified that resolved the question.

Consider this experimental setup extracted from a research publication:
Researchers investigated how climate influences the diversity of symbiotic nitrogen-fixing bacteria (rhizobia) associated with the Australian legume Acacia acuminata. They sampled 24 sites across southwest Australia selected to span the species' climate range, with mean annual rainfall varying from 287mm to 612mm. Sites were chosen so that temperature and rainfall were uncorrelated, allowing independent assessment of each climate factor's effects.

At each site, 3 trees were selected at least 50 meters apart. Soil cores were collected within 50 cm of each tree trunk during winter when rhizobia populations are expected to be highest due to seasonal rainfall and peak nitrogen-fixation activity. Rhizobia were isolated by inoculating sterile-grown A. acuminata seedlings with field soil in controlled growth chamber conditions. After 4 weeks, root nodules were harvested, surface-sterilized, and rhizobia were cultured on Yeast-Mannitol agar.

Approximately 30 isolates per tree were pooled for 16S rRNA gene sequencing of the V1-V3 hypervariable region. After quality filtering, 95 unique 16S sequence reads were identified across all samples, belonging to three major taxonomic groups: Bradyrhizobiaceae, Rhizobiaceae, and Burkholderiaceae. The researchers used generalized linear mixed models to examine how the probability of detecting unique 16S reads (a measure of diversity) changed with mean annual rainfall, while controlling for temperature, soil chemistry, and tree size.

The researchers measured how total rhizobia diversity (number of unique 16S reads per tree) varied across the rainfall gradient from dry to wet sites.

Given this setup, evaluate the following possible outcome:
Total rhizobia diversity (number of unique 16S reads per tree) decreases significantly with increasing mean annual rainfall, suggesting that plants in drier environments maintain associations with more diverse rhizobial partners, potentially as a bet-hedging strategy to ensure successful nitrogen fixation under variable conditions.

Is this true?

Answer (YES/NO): NO